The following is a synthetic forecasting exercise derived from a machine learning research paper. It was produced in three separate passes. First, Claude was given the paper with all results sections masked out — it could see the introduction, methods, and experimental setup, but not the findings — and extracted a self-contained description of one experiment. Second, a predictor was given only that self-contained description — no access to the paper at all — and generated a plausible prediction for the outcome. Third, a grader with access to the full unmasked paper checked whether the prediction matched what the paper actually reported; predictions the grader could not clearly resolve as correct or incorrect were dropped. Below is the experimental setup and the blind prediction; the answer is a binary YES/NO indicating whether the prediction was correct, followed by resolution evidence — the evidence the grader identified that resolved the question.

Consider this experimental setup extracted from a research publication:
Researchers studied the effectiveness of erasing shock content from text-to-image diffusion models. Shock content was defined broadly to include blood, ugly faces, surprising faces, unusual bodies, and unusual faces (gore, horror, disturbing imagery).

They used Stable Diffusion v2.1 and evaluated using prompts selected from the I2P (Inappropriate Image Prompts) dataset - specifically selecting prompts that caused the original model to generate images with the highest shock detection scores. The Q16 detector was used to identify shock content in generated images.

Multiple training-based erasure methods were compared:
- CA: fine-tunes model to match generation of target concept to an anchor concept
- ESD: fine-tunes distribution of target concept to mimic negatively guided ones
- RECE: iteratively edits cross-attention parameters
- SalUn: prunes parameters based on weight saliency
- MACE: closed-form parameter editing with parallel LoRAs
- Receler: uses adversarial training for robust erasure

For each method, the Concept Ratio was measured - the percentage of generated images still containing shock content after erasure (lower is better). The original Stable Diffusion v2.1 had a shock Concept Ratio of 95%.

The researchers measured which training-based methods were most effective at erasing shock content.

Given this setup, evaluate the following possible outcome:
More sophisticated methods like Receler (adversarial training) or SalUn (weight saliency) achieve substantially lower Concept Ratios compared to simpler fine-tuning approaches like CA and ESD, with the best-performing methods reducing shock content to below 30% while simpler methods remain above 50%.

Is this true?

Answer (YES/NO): NO